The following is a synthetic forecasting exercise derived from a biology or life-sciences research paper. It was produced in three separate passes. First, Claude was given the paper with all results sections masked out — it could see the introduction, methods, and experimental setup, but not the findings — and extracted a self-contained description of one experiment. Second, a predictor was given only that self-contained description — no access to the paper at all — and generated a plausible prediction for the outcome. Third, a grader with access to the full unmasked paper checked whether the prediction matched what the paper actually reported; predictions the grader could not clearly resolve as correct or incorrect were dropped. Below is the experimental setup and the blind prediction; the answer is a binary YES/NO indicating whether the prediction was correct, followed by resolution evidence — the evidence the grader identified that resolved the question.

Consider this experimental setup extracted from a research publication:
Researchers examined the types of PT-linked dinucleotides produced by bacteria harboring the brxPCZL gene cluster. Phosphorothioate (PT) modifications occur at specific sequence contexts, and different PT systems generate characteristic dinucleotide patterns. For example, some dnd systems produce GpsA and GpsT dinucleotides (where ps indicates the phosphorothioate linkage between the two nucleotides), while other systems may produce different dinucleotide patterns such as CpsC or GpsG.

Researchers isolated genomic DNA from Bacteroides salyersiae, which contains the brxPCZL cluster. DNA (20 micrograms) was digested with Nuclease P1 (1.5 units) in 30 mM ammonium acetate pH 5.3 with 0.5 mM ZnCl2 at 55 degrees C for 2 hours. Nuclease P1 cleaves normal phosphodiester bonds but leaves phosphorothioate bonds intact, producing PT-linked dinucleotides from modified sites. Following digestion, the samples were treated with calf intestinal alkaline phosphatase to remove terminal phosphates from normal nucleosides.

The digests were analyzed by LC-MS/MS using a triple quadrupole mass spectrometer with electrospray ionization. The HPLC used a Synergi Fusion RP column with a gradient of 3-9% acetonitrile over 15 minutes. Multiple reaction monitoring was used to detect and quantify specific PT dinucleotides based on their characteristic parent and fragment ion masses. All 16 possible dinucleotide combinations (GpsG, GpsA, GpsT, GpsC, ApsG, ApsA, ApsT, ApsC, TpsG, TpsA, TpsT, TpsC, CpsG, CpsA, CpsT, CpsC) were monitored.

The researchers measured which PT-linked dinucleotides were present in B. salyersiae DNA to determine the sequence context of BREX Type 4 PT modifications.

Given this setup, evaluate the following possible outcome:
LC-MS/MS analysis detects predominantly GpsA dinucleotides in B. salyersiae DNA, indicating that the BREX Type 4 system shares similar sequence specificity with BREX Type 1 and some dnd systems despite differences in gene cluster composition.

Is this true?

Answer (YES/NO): NO